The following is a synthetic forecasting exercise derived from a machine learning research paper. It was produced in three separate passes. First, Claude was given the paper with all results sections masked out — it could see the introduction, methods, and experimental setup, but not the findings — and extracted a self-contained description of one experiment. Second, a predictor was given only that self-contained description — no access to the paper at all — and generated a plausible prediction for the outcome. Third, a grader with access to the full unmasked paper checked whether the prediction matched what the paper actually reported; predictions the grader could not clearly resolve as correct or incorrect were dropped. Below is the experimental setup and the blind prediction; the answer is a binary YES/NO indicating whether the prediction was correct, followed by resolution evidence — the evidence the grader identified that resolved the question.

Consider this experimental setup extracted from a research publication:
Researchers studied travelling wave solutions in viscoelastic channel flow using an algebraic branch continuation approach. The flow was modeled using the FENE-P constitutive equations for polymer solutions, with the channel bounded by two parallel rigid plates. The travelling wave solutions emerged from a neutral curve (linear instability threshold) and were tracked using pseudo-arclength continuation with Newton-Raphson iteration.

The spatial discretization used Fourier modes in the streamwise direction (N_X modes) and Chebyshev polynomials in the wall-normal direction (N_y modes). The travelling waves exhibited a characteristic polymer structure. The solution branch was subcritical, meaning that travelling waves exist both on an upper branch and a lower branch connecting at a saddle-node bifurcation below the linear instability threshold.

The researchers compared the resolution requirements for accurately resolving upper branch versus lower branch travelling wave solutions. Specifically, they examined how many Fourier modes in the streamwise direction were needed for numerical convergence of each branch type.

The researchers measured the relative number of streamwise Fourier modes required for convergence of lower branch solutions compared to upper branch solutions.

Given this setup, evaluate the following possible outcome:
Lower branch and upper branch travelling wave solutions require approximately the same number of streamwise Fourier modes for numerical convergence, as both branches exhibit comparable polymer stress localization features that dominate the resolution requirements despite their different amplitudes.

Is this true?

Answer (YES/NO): NO